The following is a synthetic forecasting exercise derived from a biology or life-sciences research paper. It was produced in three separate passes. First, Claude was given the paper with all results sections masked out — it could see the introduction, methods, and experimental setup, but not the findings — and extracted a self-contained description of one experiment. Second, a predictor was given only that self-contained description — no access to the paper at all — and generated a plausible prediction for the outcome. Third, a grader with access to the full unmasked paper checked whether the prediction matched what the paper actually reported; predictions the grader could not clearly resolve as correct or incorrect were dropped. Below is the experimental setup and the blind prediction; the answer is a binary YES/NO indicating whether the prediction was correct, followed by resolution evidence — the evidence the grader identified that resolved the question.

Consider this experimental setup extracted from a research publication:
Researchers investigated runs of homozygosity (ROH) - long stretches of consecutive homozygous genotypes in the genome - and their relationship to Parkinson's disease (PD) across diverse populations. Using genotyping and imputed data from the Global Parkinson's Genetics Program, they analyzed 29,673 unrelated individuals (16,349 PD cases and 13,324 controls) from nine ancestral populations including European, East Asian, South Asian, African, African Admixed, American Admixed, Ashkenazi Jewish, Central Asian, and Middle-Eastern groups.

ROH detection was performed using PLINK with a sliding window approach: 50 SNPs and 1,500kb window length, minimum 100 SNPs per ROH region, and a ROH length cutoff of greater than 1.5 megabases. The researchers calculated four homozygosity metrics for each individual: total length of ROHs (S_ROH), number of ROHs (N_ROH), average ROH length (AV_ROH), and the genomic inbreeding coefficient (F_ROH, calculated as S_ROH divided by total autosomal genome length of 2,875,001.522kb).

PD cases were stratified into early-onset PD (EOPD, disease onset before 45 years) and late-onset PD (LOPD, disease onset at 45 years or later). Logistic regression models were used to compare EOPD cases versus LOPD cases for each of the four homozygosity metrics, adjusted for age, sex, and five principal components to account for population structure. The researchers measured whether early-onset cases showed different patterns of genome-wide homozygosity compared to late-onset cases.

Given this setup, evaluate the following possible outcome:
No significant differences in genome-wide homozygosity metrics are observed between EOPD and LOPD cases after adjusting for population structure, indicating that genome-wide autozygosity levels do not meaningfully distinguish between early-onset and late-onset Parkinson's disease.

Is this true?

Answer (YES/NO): NO